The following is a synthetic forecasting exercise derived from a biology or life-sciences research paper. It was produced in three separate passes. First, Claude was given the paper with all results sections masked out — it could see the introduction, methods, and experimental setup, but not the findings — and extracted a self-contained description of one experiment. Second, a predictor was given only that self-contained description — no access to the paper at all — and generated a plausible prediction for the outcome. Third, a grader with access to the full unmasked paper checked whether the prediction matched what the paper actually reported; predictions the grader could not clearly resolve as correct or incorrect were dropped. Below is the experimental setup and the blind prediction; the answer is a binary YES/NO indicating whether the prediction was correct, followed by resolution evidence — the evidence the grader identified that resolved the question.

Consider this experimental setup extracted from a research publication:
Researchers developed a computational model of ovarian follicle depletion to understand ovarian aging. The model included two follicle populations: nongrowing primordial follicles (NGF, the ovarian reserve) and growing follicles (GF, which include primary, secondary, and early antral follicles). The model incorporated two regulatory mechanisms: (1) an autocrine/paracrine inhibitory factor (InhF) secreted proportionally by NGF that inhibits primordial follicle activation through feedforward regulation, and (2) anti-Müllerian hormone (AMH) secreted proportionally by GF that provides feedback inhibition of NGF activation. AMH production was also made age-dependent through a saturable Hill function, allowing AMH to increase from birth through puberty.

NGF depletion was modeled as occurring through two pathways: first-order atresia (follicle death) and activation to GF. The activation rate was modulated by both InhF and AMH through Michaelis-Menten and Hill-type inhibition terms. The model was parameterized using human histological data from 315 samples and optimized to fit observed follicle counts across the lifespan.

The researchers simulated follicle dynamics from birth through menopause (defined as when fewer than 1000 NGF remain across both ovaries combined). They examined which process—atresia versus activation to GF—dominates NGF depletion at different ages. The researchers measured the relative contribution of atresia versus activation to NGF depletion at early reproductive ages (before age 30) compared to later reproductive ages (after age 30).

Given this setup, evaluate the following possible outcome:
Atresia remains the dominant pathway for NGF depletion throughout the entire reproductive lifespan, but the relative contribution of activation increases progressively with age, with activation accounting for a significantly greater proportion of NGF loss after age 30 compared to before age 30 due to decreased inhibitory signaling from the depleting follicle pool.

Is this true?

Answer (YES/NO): NO